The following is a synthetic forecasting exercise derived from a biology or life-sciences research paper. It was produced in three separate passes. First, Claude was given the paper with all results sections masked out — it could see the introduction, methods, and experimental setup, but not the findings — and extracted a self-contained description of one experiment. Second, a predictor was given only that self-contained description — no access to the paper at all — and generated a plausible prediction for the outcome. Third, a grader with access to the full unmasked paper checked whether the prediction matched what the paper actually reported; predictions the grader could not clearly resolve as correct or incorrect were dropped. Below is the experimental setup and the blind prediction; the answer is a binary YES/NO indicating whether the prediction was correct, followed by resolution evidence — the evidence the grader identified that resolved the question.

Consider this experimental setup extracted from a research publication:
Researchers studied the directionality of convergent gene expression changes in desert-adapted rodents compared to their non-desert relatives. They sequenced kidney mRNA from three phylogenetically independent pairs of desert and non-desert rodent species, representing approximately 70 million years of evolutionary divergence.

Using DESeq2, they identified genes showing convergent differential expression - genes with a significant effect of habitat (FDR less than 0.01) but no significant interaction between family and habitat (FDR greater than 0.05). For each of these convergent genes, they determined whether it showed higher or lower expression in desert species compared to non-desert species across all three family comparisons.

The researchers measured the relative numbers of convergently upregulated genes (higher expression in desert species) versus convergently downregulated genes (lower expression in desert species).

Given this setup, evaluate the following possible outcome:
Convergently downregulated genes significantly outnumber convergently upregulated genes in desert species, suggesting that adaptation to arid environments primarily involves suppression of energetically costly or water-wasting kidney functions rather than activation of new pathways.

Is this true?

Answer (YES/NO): NO